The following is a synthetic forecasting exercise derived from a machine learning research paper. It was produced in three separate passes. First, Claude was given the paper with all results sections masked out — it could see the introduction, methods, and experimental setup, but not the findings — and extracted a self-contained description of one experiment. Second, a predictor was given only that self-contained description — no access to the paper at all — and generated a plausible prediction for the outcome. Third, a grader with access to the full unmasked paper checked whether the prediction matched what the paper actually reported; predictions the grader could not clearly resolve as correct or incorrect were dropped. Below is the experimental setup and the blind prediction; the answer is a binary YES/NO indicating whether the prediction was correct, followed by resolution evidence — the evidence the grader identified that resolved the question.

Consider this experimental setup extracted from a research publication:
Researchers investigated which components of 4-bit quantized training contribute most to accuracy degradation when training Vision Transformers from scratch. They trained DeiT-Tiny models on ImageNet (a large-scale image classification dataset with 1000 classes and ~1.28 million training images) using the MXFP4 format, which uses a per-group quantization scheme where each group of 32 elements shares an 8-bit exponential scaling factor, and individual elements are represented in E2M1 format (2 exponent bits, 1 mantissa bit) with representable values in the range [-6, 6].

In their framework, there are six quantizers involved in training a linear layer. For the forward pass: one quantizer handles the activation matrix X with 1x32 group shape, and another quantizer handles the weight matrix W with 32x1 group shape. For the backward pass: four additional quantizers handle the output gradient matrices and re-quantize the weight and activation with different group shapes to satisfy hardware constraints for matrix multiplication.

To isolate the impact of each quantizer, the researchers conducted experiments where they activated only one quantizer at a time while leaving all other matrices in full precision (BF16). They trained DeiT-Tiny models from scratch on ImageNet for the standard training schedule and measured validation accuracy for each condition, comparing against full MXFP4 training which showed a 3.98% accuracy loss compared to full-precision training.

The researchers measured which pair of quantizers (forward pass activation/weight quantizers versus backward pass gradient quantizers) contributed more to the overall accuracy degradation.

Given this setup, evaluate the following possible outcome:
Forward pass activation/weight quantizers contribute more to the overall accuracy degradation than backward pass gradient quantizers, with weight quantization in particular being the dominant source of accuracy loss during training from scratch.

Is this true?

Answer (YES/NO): NO